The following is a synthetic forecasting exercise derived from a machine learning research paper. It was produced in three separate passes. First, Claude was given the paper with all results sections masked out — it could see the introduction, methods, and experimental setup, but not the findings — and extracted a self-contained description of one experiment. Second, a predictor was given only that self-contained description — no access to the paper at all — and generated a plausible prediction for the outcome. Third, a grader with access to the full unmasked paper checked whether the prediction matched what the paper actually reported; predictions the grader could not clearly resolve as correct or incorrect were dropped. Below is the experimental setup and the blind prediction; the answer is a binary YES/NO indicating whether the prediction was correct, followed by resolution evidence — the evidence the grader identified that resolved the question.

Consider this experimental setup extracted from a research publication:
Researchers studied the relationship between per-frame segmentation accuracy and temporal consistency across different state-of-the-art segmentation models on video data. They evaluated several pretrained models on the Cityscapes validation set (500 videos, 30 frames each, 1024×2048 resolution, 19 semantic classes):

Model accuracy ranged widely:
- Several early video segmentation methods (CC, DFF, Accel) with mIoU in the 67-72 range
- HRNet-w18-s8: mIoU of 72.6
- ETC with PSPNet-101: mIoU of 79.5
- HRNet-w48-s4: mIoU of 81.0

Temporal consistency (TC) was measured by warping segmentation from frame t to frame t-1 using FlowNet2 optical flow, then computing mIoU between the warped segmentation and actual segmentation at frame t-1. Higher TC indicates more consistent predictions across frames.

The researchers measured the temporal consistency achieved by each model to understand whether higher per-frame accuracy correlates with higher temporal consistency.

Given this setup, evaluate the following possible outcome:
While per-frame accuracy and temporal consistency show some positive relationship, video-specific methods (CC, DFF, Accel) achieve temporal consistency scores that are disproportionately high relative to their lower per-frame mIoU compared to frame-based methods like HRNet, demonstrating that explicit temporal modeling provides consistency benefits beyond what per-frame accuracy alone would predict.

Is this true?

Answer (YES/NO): NO